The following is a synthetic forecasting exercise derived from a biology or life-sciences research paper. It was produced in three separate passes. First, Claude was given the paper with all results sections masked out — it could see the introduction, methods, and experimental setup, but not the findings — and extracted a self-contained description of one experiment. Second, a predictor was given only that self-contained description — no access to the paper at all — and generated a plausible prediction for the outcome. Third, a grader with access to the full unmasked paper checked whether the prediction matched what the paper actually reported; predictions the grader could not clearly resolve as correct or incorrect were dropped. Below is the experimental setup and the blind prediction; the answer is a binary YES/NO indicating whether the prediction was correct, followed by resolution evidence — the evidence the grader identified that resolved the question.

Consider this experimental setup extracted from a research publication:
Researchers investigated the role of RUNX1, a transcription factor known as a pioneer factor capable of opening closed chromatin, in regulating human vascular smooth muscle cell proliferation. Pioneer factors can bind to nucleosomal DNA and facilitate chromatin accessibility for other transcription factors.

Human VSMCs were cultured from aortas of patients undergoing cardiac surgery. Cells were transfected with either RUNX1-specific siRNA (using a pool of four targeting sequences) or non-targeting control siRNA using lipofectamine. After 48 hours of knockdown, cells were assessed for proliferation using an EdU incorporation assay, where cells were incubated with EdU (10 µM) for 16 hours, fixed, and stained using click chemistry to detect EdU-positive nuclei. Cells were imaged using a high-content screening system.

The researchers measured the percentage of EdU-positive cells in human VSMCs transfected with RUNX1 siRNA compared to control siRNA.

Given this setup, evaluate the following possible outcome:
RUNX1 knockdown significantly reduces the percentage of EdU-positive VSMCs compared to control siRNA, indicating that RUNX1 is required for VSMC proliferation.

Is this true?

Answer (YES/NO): YES